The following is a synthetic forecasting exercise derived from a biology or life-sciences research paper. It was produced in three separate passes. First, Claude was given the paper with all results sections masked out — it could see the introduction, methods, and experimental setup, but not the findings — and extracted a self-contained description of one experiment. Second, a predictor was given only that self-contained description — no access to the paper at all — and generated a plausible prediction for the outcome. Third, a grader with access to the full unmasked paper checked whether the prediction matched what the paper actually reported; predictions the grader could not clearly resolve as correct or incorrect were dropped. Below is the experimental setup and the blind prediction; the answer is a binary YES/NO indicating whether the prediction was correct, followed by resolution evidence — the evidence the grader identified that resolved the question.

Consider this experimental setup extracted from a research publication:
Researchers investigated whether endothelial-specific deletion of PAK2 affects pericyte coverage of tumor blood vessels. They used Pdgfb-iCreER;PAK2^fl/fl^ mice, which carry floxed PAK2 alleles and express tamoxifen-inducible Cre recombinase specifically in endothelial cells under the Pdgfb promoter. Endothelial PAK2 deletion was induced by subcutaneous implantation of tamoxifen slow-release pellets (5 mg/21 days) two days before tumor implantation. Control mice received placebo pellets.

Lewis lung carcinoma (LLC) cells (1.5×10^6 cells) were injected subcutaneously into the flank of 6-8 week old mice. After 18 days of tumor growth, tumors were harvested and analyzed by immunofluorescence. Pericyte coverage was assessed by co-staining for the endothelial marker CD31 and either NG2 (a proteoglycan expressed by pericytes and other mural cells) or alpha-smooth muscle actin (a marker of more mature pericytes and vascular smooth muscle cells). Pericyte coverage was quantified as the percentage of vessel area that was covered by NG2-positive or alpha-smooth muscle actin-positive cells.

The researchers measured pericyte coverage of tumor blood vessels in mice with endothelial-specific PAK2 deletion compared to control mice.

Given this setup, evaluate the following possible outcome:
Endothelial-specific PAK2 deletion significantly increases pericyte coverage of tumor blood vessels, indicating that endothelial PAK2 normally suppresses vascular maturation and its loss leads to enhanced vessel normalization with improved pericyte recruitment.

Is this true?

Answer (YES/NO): YES